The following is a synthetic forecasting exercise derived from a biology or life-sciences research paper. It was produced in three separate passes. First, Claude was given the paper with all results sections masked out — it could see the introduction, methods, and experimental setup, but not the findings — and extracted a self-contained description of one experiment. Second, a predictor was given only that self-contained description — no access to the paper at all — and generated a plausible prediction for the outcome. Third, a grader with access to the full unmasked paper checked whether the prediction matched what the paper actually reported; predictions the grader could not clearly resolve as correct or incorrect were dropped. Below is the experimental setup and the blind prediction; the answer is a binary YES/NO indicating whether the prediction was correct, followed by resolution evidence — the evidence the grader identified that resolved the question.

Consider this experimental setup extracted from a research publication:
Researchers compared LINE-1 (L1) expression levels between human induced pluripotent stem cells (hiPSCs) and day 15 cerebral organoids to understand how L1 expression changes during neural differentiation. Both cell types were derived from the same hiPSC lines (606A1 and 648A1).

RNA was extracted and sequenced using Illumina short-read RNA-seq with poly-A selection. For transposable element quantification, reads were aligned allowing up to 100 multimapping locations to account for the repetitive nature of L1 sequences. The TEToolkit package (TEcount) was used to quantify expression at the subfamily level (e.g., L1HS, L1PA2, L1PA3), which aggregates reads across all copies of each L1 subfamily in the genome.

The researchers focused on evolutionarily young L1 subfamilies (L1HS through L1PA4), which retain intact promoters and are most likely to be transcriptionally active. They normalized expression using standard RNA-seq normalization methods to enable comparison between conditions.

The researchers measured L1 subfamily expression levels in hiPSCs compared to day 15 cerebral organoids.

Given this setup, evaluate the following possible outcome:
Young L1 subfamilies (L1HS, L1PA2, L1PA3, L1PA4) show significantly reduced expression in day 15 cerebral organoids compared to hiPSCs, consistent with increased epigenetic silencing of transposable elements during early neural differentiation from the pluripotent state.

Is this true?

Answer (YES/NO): YES